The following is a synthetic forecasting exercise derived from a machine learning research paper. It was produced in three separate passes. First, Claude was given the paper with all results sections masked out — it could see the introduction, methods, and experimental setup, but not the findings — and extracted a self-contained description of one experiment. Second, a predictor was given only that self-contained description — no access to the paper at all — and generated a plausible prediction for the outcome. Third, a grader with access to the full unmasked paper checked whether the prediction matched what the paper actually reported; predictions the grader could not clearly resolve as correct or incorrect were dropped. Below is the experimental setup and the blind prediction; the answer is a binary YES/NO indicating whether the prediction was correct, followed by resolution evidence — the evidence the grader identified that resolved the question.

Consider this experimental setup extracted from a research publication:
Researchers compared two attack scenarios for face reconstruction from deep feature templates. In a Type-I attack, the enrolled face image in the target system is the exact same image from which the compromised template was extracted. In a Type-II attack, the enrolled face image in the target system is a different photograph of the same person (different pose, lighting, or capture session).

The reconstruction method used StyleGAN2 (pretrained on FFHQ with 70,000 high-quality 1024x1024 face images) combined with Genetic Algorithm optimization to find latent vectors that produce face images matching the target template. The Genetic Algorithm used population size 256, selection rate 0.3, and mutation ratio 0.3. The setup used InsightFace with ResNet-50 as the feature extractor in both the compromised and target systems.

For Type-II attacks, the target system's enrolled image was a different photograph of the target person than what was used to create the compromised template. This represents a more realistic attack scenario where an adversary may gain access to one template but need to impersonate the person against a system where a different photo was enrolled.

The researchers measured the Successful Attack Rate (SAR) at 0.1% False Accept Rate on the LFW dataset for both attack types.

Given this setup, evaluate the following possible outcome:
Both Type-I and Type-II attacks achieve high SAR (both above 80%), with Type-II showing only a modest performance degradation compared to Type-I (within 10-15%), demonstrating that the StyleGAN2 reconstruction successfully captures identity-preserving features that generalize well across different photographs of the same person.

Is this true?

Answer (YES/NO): NO